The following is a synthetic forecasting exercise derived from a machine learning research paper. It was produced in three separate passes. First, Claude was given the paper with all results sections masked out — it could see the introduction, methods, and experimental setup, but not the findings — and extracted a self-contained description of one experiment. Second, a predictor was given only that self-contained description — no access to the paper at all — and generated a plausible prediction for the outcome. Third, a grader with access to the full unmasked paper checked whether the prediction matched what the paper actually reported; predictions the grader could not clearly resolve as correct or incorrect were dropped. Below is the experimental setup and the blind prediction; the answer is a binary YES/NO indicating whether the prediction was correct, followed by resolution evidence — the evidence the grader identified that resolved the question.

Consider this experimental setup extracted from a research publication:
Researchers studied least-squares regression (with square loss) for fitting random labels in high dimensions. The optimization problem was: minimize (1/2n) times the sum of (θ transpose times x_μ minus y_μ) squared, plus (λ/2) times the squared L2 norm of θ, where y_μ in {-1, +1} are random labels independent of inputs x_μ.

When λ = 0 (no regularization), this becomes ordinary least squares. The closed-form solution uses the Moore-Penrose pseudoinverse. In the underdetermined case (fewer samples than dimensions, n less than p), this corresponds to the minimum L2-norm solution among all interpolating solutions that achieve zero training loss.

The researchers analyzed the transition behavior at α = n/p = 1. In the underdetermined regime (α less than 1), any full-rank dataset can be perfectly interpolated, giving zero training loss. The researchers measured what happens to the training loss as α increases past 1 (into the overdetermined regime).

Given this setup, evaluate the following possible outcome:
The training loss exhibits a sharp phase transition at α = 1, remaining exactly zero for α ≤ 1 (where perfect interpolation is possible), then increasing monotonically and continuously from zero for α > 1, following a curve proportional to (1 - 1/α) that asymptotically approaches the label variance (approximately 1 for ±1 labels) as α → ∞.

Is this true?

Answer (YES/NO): NO